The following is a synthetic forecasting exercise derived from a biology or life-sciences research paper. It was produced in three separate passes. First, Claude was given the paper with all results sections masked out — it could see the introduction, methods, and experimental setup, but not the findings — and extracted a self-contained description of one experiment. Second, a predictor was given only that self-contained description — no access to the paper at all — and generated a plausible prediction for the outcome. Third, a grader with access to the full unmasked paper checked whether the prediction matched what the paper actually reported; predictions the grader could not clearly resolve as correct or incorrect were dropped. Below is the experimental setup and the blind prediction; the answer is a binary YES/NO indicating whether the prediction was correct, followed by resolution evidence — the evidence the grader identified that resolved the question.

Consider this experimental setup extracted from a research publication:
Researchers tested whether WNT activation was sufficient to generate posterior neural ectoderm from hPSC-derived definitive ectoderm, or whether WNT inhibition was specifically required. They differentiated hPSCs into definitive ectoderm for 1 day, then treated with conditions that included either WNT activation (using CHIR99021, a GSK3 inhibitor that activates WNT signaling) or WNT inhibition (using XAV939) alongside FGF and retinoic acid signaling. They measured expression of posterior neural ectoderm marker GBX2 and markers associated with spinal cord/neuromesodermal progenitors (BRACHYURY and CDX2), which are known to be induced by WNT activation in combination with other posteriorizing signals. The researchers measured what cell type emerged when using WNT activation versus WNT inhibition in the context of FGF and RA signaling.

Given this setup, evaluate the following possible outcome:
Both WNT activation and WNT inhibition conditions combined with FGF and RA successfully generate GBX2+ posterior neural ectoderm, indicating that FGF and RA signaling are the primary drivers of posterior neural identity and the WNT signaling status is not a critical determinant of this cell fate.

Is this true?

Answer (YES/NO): NO